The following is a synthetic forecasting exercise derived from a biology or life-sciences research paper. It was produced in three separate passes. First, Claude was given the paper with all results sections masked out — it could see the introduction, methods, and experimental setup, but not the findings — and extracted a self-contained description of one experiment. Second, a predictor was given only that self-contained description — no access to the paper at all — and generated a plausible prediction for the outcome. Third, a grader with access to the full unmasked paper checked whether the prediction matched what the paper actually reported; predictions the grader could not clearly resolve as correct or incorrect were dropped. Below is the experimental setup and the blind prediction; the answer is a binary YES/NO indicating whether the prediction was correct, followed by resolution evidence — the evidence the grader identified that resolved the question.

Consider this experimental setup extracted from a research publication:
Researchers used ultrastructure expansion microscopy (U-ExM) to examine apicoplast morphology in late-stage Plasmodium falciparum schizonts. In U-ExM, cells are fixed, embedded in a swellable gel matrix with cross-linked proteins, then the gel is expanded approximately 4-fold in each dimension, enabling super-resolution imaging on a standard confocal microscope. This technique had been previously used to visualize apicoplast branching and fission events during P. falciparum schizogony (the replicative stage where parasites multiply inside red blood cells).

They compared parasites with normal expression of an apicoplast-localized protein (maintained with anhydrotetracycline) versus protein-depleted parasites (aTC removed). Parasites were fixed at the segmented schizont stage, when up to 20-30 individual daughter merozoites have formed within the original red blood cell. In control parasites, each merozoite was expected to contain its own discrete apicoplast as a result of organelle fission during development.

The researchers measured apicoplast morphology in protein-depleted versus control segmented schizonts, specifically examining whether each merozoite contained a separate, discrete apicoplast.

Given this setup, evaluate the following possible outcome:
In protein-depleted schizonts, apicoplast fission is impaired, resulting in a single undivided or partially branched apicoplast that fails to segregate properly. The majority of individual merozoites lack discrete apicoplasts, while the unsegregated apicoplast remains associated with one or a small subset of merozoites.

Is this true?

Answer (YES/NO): NO